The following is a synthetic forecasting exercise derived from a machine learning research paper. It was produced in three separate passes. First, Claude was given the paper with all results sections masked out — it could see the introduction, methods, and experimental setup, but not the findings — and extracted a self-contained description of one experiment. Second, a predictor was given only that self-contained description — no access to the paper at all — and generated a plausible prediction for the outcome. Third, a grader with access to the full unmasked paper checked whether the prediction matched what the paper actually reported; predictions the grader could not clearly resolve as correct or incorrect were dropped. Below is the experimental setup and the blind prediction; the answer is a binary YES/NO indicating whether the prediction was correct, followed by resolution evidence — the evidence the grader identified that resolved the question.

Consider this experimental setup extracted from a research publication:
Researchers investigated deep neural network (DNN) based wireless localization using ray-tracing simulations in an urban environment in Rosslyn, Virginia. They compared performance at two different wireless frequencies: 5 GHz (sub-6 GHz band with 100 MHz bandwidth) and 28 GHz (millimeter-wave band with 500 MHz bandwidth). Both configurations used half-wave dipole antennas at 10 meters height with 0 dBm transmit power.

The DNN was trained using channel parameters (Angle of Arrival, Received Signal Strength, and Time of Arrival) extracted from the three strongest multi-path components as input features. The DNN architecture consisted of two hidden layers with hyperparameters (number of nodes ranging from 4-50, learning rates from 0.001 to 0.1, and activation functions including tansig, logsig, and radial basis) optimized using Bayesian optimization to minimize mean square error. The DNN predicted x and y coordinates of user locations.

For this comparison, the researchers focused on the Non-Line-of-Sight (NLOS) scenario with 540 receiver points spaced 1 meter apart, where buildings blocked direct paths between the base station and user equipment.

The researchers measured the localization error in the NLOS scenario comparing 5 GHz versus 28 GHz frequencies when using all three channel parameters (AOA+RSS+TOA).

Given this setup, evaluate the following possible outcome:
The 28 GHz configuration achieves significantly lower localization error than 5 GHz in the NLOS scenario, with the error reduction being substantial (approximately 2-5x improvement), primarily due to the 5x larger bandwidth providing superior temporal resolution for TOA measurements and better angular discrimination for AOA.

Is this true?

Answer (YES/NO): NO